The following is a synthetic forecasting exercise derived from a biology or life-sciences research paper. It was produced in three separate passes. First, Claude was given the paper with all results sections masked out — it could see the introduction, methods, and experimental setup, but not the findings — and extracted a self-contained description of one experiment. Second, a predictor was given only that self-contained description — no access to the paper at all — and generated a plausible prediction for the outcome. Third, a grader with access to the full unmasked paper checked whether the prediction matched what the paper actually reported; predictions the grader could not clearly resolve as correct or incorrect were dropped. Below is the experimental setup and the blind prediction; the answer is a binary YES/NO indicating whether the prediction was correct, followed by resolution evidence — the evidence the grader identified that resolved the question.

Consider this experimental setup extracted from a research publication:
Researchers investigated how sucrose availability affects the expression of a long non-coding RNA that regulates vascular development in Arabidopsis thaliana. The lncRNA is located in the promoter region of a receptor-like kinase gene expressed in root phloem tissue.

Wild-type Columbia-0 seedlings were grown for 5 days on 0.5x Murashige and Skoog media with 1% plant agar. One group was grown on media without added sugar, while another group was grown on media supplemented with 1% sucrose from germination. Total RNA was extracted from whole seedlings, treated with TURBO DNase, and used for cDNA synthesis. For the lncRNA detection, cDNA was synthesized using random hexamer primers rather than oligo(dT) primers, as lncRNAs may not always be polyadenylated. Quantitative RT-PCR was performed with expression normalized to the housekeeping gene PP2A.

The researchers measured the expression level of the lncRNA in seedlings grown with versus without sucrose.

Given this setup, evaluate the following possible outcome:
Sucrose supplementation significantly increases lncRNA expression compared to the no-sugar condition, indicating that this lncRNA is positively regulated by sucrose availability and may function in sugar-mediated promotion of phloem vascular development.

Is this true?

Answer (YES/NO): YES